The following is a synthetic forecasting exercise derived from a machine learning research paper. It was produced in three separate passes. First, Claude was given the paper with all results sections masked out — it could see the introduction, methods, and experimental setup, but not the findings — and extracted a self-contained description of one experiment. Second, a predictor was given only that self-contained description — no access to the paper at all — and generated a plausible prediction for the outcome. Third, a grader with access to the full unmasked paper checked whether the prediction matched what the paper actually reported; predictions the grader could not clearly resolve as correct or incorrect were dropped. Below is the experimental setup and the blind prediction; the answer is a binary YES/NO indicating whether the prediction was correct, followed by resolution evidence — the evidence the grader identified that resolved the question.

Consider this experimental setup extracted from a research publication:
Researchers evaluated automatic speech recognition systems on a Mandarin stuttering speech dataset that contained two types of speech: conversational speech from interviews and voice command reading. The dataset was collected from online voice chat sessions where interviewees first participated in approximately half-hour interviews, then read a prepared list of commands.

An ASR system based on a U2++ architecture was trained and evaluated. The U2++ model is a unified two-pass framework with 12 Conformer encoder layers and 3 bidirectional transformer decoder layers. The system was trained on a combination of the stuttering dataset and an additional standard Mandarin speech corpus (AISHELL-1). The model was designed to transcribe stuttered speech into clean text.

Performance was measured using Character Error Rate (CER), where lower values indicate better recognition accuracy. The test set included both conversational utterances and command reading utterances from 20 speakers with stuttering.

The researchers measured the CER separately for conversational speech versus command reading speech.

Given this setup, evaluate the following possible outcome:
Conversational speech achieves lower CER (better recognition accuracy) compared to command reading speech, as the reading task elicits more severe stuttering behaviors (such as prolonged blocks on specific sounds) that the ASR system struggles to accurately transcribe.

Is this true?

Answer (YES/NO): YES